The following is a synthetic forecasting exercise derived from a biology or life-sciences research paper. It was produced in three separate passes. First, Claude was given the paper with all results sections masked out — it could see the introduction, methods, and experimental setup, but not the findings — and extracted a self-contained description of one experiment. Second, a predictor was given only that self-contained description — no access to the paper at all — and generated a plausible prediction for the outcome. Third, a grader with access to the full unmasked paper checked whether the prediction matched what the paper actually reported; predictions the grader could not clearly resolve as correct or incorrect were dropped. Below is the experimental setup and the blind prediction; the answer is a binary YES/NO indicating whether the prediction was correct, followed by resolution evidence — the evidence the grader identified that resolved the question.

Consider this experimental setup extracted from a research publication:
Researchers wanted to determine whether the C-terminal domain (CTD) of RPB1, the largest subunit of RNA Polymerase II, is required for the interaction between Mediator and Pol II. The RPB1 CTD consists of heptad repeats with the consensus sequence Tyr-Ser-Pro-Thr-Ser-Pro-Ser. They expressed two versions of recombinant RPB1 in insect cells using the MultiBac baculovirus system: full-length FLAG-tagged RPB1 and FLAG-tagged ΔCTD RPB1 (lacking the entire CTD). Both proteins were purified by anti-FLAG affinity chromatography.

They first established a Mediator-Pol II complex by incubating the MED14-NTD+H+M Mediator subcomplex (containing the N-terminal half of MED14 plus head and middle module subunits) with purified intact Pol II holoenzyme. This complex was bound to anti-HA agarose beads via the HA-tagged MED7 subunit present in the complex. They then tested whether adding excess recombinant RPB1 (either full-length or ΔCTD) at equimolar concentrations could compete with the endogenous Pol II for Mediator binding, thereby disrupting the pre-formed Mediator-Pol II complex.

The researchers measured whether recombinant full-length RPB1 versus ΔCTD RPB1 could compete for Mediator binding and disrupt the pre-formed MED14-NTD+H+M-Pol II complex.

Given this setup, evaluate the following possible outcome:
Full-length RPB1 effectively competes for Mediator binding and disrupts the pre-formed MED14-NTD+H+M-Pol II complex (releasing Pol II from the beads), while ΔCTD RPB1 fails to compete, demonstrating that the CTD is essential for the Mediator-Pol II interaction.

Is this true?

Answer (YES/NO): YES